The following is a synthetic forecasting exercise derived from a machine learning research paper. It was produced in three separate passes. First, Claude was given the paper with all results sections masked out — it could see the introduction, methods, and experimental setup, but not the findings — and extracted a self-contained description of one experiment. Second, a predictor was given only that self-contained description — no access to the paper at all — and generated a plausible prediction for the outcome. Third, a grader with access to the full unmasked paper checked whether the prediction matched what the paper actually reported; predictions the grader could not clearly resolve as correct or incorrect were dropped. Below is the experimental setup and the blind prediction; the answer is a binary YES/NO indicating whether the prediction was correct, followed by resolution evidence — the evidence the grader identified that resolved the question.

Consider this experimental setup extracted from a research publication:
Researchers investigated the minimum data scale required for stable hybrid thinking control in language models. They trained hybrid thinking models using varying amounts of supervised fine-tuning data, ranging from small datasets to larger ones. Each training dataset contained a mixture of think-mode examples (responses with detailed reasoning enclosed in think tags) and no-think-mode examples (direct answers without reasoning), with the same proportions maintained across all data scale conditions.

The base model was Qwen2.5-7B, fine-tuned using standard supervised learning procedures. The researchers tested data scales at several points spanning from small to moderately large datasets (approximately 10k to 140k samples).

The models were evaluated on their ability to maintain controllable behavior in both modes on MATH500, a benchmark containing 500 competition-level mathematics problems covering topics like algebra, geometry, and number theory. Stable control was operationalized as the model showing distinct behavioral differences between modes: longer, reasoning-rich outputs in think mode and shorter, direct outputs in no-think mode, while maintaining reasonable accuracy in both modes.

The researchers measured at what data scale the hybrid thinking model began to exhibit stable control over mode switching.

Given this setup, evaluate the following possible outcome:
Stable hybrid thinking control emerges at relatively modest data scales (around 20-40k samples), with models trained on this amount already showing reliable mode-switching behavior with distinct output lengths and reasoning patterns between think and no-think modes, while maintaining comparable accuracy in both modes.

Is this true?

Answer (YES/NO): NO